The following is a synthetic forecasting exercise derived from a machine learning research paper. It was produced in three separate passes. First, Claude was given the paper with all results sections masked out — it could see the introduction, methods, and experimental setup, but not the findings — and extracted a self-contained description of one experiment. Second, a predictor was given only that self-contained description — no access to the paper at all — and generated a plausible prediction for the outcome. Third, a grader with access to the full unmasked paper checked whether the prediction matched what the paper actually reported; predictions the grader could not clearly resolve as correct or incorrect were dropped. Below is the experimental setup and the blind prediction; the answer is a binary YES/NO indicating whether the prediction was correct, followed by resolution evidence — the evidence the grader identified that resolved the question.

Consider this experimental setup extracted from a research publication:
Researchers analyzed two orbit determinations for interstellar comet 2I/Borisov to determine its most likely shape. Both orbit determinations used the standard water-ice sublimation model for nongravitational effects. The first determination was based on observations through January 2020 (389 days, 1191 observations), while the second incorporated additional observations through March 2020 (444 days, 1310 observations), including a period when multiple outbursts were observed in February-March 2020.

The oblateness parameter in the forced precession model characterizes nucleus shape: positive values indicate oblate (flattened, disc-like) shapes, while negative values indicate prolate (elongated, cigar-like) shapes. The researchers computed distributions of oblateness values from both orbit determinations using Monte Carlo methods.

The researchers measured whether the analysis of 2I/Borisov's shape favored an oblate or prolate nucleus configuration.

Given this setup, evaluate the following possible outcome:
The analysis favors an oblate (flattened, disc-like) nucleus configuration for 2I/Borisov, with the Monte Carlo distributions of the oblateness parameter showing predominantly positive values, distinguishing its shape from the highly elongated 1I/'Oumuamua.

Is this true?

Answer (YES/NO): YES